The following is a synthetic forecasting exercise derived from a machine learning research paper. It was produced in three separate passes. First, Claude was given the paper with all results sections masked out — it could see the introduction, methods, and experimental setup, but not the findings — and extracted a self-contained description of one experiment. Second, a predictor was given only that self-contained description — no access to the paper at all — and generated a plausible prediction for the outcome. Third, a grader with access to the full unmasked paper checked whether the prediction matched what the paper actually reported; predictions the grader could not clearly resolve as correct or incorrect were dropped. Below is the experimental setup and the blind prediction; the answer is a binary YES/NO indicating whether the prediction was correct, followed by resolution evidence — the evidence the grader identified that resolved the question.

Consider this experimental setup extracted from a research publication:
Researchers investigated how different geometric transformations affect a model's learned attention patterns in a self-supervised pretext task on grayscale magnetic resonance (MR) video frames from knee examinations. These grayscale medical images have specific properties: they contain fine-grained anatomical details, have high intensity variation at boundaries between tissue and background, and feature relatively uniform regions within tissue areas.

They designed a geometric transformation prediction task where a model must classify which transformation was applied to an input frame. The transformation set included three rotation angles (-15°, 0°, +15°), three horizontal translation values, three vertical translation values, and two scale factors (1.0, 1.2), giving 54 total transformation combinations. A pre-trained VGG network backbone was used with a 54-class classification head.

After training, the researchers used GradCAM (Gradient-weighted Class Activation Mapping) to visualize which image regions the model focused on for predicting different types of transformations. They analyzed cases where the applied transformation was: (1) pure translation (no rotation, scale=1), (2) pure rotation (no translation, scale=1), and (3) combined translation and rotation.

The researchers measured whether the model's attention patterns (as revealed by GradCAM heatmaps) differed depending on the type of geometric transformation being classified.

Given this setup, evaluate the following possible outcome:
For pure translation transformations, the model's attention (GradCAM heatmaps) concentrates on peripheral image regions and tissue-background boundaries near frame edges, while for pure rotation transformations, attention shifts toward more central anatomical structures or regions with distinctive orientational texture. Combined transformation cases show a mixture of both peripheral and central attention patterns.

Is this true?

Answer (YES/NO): NO